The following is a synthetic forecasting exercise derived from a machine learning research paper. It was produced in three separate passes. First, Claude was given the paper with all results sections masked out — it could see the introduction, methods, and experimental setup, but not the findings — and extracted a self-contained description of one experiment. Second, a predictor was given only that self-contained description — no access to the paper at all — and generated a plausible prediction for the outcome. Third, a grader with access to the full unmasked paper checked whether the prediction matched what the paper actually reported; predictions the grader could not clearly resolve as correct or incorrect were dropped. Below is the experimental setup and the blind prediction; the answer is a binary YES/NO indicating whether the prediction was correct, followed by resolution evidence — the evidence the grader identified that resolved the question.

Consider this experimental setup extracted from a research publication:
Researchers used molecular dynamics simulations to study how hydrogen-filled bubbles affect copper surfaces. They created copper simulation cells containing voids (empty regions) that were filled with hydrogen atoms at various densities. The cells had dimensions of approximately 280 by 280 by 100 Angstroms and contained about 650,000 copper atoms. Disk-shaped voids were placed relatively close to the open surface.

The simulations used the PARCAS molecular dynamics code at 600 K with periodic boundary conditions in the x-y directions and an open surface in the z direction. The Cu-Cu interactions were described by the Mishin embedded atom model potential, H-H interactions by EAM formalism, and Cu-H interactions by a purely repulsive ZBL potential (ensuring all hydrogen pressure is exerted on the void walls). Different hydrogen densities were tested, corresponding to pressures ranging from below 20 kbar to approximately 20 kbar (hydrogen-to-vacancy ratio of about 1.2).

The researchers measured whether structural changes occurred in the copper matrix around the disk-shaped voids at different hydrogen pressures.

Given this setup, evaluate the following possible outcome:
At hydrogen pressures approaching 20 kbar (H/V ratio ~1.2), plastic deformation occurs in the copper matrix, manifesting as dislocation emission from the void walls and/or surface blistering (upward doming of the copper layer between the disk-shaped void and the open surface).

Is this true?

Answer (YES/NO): YES